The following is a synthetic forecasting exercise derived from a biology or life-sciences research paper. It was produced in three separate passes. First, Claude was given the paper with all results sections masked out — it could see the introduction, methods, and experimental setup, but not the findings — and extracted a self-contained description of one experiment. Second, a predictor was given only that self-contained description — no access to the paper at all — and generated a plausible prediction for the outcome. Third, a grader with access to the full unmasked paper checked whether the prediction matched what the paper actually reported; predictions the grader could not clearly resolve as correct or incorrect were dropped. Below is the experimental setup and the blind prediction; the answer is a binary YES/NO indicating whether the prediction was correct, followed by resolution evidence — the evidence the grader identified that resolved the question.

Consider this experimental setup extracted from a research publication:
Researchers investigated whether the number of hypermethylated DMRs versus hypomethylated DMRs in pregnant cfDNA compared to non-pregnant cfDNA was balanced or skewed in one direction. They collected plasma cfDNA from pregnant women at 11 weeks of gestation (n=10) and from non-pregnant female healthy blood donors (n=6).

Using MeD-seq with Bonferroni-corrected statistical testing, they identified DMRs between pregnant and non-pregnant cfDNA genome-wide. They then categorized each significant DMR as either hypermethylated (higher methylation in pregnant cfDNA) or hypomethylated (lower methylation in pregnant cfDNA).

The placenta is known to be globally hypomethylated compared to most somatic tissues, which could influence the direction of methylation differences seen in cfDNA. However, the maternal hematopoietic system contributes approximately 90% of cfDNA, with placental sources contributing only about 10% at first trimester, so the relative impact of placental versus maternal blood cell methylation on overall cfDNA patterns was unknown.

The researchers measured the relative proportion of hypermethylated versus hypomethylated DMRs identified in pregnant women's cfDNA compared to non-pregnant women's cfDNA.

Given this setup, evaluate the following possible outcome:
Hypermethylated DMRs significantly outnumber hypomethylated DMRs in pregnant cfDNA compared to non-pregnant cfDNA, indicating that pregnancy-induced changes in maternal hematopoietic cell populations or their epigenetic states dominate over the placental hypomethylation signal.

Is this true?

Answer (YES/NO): YES